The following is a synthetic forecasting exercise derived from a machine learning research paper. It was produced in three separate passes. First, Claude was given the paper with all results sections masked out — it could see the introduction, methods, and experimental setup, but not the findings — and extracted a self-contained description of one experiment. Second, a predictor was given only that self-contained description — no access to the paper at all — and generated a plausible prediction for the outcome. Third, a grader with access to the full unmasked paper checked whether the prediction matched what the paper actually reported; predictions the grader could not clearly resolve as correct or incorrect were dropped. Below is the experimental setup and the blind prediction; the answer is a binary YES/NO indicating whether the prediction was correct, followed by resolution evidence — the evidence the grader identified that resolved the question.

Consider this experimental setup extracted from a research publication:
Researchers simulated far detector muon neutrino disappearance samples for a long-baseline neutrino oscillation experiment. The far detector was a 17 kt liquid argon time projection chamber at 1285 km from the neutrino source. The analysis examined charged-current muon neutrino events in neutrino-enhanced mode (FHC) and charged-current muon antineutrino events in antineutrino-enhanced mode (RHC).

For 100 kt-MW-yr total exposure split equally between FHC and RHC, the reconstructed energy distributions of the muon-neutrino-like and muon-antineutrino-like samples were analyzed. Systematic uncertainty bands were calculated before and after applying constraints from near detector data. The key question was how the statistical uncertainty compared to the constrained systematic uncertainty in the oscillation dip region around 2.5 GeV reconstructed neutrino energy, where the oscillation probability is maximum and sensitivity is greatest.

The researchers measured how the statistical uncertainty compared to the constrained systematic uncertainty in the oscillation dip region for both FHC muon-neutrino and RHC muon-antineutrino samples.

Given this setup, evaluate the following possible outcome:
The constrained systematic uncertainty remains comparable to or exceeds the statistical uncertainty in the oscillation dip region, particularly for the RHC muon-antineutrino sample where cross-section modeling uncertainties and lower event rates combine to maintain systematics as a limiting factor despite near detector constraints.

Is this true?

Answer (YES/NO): NO